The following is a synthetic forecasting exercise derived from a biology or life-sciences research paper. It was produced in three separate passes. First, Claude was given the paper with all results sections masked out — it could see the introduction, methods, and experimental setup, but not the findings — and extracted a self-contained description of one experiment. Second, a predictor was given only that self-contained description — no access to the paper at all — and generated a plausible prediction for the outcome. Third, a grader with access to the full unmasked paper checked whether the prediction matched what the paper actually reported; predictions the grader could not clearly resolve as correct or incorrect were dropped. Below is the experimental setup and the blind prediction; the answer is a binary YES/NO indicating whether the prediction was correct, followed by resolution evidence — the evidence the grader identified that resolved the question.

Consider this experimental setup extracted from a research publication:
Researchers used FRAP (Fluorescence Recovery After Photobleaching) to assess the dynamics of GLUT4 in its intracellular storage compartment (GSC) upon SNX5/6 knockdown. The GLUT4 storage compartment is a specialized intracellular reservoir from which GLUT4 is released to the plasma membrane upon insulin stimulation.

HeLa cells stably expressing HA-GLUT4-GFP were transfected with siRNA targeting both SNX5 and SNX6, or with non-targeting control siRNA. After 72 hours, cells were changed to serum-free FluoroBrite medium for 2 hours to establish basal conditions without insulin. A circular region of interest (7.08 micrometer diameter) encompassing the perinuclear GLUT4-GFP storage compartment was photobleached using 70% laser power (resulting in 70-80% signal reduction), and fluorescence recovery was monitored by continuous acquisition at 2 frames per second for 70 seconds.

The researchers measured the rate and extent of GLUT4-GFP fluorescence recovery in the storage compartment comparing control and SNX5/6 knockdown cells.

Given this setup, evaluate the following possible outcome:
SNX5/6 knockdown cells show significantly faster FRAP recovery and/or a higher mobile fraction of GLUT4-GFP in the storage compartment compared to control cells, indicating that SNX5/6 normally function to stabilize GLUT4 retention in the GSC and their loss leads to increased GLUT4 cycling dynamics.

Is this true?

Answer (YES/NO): NO